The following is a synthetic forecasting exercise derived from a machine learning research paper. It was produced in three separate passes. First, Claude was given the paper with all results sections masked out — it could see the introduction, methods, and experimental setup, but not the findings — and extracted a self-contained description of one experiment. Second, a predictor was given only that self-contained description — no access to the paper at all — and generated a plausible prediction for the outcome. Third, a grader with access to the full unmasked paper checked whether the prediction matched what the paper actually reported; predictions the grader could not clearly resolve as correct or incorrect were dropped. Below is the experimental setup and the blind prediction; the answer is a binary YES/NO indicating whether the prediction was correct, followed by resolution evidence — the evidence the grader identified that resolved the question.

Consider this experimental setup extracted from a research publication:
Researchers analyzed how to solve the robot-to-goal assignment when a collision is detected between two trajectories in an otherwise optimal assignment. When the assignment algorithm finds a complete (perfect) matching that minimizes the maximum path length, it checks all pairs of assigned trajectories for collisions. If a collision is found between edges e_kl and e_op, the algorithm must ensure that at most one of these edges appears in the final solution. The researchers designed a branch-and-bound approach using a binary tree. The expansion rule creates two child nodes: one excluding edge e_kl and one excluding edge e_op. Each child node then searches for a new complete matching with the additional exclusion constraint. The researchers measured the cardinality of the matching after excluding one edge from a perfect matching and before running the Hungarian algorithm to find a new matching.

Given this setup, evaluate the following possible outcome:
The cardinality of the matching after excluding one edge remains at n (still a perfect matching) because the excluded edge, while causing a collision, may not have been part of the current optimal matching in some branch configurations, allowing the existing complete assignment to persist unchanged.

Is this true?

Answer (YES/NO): NO